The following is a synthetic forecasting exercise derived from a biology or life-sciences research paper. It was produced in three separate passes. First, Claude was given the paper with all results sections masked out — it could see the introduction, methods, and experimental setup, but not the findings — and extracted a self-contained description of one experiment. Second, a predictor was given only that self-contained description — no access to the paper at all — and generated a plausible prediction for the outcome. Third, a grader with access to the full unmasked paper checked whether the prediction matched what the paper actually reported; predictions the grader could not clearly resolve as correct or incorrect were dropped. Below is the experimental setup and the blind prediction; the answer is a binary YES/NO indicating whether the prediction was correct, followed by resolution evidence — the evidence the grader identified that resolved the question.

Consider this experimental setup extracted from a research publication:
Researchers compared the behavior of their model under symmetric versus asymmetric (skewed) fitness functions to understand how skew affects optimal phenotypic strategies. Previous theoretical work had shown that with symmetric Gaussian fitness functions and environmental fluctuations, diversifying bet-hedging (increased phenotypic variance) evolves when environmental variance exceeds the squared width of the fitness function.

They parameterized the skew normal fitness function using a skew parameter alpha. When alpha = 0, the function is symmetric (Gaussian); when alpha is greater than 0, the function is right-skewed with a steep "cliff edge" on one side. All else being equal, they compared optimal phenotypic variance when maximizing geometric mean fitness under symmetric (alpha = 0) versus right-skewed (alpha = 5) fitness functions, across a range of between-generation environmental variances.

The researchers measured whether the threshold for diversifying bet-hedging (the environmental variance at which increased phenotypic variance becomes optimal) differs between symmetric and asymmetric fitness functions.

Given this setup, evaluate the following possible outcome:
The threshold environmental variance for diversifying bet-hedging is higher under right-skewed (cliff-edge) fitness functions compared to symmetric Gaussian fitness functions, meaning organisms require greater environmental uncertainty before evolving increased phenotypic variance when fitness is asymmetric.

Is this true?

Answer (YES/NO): NO